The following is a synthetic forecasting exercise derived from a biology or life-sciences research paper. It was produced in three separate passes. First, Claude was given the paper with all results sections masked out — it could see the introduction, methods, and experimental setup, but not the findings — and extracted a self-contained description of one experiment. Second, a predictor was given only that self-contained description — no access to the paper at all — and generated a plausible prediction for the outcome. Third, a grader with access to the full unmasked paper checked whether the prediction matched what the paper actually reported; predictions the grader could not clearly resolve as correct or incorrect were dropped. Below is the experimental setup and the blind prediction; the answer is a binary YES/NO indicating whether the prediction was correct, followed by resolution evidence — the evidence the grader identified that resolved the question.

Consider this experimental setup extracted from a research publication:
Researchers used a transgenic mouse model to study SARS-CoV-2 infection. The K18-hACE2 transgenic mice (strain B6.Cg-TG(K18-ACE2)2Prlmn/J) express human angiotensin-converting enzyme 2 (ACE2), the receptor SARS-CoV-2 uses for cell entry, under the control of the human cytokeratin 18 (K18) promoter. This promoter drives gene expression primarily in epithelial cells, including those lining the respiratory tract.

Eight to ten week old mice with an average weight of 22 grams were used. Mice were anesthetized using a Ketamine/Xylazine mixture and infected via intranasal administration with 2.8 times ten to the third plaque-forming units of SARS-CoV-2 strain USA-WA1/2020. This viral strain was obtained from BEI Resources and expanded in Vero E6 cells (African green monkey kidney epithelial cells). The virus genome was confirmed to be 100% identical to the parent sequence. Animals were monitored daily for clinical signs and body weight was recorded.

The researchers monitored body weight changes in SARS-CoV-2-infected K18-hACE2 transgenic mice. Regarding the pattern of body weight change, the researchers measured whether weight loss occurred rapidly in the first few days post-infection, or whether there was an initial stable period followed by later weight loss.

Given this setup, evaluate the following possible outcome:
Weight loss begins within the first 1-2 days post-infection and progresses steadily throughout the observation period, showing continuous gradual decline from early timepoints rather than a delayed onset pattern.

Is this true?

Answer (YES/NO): NO